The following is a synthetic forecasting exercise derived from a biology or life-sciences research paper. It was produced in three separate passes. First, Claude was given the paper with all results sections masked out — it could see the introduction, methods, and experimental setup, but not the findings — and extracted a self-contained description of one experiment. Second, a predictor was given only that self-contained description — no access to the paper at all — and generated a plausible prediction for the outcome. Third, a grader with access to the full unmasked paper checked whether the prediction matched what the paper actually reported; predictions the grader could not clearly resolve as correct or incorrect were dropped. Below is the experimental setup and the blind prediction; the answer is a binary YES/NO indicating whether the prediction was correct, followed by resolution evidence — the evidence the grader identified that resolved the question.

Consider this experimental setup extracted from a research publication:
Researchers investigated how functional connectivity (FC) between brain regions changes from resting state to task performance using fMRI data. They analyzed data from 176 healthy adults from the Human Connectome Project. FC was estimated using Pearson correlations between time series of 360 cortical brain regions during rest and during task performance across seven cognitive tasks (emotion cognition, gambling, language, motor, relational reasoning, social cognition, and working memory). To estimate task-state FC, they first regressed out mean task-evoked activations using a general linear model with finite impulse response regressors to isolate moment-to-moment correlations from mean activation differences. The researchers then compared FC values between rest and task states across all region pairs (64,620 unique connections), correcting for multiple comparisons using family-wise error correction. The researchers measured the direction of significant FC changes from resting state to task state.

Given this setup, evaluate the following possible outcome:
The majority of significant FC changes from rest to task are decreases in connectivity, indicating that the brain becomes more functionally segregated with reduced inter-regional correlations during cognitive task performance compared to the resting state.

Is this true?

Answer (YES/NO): YES